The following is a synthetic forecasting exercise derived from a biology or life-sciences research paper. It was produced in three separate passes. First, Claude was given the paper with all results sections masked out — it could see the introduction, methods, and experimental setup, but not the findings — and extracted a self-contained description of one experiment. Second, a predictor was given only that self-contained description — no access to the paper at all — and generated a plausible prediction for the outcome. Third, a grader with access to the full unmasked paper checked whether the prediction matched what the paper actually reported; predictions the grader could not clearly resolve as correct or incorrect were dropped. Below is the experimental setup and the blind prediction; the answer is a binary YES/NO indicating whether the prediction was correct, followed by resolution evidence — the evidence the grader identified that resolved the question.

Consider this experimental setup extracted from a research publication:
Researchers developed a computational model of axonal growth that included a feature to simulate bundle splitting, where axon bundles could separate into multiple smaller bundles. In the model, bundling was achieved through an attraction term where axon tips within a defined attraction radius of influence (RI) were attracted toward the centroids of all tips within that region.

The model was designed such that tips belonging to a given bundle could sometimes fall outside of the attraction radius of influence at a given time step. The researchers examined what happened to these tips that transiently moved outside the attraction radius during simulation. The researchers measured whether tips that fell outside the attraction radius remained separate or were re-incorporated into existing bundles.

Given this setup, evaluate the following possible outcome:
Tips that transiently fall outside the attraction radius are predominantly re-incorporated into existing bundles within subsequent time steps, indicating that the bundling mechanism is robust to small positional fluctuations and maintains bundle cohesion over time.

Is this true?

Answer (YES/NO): NO